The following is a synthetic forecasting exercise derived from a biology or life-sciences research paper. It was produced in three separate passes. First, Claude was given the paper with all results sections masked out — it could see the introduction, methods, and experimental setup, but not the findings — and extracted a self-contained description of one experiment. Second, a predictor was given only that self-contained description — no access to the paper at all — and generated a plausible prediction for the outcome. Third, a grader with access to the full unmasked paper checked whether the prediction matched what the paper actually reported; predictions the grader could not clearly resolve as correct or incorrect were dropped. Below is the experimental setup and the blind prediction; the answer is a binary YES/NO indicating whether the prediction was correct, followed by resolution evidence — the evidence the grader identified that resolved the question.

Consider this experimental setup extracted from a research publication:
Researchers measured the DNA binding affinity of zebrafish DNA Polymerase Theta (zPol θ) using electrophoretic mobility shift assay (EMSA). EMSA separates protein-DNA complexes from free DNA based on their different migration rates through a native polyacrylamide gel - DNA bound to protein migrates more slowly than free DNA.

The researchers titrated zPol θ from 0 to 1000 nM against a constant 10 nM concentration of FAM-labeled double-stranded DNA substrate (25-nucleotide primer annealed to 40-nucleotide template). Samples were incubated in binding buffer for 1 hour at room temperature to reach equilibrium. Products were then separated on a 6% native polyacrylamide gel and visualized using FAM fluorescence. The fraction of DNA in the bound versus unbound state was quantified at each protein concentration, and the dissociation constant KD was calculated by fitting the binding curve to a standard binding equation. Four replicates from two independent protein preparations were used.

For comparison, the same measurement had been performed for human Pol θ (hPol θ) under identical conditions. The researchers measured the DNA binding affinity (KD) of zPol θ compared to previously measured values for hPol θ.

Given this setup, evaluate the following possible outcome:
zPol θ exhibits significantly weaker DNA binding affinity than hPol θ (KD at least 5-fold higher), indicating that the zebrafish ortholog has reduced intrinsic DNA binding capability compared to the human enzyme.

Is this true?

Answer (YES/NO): NO